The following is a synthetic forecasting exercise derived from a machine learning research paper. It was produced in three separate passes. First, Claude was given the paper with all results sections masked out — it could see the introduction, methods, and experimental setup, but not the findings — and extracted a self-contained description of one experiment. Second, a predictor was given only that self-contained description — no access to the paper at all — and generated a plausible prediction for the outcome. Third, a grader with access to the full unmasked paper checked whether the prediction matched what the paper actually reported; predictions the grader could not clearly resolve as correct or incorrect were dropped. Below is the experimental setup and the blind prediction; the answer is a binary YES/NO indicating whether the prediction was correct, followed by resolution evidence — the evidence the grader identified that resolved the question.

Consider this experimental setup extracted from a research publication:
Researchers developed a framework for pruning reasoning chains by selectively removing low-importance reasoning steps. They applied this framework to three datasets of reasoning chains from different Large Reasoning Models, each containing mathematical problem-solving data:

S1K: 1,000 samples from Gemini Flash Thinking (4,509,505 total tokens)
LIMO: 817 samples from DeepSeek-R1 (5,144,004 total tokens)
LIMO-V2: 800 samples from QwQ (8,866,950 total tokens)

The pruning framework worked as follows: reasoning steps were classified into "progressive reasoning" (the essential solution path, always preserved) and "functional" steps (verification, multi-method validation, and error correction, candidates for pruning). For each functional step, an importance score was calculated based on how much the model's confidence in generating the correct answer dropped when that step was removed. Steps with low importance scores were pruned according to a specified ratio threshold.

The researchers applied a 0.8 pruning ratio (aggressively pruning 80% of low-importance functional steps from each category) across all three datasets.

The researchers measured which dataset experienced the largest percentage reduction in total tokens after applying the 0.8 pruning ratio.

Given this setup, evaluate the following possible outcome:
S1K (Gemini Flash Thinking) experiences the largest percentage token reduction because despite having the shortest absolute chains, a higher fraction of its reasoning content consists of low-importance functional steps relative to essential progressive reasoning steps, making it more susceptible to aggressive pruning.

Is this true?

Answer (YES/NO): NO